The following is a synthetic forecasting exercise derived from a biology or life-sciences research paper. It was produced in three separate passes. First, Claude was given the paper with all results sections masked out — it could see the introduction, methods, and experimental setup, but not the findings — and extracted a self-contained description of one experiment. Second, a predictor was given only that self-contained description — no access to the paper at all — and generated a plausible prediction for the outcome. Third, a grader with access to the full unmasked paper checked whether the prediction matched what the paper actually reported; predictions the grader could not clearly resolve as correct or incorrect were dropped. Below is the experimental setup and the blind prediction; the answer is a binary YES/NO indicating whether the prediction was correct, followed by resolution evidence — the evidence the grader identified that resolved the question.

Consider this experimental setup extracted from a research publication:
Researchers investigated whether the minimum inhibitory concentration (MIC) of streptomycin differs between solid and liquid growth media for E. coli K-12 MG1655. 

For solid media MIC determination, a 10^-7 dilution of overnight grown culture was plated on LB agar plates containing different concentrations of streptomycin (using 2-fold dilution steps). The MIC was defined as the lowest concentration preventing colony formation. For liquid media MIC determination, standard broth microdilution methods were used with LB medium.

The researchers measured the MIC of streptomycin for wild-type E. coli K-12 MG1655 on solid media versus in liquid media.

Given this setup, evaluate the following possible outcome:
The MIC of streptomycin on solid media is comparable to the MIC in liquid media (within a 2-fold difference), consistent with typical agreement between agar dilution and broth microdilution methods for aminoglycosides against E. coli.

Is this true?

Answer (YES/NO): NO